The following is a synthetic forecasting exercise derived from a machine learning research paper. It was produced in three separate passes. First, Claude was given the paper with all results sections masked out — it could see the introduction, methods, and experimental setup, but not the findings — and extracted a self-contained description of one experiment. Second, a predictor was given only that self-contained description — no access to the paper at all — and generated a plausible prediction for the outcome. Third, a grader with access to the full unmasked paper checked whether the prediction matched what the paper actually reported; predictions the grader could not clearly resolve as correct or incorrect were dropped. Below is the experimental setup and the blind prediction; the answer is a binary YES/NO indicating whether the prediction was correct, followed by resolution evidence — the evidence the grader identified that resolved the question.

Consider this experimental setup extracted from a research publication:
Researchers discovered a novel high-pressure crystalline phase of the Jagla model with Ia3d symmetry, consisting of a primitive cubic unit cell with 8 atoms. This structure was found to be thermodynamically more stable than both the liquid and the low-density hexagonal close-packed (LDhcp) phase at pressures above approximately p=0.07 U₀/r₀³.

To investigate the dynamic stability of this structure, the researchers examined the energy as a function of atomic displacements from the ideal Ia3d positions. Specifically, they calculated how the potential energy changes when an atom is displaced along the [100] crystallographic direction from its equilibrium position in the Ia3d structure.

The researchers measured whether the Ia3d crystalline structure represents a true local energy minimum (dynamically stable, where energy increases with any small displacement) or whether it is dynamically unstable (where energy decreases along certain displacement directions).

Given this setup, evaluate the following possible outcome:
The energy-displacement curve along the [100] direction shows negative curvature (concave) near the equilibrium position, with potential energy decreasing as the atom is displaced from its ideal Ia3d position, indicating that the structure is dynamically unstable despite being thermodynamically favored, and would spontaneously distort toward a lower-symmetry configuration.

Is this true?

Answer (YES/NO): YES